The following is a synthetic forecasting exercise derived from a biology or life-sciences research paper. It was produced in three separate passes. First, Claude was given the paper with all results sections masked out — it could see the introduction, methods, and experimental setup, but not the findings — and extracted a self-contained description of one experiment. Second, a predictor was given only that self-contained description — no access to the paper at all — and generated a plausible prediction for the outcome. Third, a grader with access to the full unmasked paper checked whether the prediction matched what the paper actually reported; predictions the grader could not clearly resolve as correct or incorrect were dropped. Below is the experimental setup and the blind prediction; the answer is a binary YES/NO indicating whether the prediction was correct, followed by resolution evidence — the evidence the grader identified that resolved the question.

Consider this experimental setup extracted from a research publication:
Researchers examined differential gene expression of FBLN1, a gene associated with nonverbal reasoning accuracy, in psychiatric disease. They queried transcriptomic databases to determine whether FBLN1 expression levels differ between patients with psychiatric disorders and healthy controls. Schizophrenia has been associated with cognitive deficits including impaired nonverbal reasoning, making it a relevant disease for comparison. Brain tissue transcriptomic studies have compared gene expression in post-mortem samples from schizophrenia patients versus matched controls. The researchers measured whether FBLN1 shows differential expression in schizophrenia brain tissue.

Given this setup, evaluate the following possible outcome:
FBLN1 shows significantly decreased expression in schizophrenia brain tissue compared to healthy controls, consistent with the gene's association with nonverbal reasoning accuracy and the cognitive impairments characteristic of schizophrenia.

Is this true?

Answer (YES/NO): NO